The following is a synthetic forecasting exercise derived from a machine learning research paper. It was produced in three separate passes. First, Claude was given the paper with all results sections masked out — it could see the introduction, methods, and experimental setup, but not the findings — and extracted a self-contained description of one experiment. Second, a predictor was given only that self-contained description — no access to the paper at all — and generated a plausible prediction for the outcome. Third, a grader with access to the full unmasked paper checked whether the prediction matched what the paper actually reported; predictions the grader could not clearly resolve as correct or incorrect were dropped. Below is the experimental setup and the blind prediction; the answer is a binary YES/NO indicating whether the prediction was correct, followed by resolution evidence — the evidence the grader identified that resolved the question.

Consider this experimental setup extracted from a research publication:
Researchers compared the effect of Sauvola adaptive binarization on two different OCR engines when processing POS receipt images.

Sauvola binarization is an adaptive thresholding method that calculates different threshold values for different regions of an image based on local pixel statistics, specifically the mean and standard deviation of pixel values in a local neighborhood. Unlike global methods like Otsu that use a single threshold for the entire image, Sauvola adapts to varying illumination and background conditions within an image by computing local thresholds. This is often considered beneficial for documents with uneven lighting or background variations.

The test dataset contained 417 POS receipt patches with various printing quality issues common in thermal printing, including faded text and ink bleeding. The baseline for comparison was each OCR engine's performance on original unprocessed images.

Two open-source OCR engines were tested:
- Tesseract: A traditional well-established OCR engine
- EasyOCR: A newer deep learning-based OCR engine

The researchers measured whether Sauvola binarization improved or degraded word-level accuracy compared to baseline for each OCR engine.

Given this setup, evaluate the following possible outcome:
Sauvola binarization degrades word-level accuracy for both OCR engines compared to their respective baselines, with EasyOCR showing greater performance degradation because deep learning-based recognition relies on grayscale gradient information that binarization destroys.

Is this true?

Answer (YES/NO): NO